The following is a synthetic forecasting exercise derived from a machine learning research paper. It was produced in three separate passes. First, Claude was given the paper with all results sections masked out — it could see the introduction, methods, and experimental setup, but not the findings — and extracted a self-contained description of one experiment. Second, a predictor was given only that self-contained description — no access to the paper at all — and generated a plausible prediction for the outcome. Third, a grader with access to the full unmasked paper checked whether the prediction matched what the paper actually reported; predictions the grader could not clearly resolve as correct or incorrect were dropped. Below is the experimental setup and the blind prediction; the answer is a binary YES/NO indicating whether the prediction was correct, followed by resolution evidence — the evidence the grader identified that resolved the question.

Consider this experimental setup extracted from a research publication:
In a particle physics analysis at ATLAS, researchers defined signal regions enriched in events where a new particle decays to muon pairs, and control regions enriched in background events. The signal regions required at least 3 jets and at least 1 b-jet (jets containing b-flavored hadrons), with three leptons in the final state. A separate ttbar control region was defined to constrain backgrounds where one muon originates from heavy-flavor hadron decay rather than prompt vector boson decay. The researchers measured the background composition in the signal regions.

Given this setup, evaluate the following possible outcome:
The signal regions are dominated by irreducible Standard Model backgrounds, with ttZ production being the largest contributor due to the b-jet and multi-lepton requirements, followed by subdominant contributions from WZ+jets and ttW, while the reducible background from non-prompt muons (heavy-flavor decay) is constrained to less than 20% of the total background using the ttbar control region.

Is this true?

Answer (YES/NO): NO